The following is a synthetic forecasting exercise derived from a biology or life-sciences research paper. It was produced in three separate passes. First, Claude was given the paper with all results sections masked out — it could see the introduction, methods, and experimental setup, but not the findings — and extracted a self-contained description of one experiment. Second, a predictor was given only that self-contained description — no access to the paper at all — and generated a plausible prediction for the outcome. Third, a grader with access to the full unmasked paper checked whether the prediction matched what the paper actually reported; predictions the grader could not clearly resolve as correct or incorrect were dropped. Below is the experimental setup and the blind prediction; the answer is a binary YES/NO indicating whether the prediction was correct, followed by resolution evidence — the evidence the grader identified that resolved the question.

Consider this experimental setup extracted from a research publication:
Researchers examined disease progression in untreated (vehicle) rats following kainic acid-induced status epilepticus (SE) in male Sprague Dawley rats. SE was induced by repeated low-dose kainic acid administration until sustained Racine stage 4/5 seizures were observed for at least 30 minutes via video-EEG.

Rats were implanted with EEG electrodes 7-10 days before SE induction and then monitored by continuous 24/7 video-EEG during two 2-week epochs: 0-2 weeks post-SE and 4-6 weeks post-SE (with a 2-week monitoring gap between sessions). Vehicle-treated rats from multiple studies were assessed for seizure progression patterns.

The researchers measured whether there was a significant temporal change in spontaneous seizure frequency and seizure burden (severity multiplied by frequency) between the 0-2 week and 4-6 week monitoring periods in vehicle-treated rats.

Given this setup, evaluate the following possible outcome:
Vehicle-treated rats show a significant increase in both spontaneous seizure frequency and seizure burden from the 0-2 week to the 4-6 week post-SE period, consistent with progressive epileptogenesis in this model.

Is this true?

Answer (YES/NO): YES